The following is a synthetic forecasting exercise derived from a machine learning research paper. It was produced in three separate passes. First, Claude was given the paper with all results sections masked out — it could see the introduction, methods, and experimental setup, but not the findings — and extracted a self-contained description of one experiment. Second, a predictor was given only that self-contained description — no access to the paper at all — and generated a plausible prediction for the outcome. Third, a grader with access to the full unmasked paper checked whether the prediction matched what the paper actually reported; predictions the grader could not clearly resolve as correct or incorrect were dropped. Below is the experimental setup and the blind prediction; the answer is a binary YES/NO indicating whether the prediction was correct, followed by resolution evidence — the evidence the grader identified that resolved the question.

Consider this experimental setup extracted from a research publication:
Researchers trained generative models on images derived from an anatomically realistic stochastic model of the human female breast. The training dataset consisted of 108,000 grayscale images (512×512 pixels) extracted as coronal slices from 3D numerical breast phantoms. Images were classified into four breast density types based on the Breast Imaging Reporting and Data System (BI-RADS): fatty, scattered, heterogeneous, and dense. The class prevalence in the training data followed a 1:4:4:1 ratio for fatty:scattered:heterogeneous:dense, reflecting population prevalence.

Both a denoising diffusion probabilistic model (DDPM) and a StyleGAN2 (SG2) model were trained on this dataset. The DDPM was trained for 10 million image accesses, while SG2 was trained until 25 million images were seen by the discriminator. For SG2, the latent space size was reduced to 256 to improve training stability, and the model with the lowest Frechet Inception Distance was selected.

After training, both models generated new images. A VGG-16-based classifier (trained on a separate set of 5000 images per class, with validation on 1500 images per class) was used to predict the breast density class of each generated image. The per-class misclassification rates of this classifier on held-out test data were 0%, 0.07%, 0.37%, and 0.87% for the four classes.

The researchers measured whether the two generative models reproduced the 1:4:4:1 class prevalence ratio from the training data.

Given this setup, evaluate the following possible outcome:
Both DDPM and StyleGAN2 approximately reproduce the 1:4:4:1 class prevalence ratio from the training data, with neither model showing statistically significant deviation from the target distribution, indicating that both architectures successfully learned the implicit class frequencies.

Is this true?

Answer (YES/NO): NO